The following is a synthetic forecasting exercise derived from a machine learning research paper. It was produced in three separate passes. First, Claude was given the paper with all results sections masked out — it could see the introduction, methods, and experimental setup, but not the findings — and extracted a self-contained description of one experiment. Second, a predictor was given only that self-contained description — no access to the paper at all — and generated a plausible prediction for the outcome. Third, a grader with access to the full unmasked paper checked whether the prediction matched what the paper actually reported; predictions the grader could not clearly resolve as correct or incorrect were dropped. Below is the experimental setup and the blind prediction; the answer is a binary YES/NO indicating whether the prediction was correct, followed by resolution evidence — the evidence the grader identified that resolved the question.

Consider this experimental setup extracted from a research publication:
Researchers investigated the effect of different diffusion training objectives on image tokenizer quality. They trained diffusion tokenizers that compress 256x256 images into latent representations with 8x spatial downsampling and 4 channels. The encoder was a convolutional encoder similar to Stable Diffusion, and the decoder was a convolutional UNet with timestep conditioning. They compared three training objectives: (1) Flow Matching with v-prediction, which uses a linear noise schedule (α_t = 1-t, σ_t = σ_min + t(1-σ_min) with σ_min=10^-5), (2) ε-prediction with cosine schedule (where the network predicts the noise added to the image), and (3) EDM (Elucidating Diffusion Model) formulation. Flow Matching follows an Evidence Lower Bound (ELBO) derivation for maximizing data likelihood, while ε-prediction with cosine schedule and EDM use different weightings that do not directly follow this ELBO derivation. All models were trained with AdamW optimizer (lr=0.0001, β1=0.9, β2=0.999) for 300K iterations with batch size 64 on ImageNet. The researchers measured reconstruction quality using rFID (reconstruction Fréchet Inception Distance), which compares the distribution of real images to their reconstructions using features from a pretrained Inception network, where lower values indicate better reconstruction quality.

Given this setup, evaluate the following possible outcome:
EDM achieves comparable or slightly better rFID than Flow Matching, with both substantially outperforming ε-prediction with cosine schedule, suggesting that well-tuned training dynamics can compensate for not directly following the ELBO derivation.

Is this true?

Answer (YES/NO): NO